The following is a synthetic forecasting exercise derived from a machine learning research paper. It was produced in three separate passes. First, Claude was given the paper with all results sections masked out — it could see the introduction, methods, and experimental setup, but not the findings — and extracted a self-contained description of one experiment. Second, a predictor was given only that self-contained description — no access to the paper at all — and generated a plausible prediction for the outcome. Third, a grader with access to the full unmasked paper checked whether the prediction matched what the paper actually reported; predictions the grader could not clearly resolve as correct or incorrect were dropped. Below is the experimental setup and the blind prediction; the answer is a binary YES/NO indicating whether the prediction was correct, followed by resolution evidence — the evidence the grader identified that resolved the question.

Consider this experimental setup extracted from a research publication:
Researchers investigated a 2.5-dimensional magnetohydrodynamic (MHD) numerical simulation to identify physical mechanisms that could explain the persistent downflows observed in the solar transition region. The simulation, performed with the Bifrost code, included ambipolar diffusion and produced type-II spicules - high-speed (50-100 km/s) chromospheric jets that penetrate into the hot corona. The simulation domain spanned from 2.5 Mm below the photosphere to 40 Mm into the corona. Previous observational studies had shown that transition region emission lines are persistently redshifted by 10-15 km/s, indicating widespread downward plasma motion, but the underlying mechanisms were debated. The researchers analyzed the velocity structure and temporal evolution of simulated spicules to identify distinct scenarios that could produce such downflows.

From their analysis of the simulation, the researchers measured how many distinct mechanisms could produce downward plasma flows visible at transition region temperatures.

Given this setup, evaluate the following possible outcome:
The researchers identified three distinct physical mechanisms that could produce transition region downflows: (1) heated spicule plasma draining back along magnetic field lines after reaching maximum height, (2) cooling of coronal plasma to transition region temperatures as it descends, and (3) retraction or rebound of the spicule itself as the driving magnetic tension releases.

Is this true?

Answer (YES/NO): NO